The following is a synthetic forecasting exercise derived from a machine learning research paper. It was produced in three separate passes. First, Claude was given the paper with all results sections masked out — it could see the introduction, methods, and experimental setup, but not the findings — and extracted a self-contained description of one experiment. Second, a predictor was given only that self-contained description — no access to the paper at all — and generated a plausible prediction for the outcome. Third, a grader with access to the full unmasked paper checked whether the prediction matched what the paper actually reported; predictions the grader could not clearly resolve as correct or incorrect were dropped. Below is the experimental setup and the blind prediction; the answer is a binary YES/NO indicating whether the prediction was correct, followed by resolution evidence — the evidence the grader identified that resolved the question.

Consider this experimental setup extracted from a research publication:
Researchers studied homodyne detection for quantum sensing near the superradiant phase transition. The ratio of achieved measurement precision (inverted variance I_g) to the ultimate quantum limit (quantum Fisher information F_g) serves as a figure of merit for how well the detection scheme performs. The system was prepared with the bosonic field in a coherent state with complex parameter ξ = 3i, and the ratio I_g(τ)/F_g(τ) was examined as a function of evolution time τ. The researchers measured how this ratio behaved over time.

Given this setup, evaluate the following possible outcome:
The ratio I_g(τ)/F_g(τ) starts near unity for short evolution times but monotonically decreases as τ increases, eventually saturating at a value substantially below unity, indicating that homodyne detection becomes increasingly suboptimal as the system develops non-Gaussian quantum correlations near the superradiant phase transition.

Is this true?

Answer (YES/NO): NO